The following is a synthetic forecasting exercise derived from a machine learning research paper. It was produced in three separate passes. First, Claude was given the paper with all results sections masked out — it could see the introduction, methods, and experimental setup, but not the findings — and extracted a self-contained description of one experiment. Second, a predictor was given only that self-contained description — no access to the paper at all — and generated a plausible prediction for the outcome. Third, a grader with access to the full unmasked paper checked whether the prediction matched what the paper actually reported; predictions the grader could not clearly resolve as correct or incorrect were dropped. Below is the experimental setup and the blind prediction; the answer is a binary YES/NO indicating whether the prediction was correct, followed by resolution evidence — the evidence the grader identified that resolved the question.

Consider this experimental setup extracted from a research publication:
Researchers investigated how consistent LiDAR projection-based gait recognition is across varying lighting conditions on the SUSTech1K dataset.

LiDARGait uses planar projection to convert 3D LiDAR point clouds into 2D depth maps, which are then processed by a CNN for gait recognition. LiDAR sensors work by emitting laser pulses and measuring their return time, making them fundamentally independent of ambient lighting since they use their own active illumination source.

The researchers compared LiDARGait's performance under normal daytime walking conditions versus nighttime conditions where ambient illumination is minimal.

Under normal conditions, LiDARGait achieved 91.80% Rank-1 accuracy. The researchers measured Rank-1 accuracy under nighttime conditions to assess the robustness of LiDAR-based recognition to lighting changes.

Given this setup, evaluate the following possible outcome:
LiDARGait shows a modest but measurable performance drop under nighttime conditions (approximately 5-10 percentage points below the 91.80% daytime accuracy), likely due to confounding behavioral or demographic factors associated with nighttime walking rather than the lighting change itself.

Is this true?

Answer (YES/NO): NO